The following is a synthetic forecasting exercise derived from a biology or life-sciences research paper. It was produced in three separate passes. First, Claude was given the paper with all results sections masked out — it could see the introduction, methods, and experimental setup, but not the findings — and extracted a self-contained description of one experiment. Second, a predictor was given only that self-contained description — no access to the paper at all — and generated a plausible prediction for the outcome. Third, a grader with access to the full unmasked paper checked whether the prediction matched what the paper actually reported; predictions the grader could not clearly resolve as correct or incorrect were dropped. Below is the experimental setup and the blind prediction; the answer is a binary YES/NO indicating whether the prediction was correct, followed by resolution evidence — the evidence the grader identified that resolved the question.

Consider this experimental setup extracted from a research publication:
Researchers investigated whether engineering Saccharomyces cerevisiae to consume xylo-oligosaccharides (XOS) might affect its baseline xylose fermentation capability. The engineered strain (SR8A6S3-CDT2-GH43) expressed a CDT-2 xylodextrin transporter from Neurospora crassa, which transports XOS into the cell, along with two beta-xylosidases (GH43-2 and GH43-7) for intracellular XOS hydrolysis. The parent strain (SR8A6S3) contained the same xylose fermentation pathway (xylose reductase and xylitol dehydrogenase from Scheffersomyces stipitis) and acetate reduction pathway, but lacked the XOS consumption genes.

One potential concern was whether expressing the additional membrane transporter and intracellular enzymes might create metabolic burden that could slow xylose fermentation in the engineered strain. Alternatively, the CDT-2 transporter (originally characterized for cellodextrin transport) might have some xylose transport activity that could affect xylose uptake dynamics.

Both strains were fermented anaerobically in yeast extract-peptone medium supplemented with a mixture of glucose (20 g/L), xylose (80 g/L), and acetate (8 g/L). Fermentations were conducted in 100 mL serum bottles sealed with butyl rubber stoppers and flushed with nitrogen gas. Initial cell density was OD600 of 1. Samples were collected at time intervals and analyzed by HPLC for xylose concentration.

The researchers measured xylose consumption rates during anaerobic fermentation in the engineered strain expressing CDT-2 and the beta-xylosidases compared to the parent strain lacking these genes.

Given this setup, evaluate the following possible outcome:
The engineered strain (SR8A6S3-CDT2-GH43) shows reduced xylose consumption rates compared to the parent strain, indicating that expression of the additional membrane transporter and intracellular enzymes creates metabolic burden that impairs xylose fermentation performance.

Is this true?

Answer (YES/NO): NO